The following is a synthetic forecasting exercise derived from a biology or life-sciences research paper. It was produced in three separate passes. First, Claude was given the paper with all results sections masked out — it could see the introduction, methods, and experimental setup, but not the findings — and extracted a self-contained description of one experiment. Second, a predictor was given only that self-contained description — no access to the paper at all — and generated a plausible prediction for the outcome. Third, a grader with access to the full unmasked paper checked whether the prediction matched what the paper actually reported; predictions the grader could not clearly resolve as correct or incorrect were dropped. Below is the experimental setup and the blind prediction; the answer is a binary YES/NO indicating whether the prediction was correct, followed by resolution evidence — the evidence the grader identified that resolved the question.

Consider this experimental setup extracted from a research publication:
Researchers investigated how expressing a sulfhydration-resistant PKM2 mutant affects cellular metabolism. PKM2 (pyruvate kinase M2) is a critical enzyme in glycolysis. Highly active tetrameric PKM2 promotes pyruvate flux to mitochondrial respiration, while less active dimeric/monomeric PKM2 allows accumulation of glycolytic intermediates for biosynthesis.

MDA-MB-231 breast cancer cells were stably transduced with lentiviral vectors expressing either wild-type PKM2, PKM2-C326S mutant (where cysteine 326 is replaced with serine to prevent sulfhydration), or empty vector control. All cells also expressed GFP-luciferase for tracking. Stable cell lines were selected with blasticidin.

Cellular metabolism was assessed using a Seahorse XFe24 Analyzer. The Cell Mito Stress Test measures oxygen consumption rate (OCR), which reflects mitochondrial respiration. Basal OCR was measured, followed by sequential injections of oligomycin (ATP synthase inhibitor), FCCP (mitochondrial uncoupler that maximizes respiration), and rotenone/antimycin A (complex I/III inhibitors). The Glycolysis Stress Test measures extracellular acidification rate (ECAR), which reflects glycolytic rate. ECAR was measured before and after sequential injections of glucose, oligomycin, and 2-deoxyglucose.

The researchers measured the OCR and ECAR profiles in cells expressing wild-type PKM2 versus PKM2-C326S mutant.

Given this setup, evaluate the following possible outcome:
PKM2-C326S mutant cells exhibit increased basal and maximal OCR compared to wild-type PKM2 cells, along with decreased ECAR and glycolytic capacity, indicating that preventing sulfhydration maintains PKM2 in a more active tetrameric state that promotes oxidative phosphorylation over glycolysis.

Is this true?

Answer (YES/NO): NO